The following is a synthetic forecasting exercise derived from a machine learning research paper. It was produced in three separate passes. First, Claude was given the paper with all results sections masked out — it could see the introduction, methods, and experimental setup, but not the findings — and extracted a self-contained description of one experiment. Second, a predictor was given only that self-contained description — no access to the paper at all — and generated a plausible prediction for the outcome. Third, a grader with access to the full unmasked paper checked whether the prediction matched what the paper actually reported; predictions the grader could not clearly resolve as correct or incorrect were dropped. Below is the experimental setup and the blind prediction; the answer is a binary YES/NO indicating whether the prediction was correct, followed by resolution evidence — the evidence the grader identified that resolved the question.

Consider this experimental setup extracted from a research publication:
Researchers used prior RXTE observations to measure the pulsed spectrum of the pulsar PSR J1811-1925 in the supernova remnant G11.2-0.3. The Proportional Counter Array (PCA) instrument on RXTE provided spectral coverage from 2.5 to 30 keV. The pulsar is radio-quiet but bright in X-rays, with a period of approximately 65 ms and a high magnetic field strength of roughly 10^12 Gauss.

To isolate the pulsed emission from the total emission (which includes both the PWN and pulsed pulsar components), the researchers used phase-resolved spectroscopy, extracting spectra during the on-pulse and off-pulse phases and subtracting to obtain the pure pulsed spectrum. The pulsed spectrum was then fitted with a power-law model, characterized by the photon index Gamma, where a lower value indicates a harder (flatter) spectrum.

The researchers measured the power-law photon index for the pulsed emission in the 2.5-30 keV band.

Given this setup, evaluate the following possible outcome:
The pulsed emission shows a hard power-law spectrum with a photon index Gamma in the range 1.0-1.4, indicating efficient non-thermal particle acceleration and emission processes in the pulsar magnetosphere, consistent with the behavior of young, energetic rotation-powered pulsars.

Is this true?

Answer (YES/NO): YES